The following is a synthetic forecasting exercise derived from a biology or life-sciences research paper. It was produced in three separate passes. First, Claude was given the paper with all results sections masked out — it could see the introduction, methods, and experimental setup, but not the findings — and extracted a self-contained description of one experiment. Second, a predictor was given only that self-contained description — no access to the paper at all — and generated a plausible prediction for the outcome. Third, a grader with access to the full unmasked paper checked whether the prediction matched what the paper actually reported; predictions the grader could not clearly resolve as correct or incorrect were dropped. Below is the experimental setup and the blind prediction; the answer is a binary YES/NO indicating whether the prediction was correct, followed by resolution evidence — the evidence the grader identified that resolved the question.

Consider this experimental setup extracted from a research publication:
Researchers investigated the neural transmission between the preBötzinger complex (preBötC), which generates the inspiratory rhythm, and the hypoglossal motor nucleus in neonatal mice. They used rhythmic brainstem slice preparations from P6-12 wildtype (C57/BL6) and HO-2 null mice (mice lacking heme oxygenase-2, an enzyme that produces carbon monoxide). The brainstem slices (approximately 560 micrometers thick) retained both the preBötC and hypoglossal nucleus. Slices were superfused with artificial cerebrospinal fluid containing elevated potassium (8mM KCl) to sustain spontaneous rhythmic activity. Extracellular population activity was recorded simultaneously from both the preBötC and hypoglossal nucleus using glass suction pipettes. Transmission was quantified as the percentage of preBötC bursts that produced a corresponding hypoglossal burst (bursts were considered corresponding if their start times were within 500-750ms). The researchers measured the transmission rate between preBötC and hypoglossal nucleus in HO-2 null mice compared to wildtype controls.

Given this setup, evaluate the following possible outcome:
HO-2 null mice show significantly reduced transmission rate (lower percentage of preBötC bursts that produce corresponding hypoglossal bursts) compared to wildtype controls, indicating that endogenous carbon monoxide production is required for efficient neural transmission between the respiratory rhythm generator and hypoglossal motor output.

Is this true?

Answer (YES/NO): YES